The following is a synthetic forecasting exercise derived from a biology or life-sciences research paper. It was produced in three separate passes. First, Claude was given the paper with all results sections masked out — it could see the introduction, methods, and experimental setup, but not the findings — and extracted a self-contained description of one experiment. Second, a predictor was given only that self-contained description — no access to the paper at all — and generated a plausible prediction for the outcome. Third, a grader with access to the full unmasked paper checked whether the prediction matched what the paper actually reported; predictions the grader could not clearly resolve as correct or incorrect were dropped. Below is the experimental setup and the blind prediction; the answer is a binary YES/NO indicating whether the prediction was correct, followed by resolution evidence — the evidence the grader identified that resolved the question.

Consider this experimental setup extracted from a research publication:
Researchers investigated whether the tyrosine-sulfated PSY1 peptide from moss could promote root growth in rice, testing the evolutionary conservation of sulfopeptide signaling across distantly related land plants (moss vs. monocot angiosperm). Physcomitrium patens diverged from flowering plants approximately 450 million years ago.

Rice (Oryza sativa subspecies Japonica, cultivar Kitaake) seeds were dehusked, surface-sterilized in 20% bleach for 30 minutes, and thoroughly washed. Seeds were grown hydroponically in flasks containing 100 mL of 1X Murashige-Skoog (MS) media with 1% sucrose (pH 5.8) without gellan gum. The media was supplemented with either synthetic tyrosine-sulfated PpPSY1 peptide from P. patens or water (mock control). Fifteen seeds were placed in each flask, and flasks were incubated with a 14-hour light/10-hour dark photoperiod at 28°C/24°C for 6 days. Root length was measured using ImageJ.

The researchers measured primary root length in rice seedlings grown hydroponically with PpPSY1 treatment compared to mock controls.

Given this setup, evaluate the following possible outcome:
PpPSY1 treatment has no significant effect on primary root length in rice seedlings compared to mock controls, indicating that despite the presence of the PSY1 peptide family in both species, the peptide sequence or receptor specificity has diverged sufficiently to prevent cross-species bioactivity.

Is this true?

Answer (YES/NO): NO